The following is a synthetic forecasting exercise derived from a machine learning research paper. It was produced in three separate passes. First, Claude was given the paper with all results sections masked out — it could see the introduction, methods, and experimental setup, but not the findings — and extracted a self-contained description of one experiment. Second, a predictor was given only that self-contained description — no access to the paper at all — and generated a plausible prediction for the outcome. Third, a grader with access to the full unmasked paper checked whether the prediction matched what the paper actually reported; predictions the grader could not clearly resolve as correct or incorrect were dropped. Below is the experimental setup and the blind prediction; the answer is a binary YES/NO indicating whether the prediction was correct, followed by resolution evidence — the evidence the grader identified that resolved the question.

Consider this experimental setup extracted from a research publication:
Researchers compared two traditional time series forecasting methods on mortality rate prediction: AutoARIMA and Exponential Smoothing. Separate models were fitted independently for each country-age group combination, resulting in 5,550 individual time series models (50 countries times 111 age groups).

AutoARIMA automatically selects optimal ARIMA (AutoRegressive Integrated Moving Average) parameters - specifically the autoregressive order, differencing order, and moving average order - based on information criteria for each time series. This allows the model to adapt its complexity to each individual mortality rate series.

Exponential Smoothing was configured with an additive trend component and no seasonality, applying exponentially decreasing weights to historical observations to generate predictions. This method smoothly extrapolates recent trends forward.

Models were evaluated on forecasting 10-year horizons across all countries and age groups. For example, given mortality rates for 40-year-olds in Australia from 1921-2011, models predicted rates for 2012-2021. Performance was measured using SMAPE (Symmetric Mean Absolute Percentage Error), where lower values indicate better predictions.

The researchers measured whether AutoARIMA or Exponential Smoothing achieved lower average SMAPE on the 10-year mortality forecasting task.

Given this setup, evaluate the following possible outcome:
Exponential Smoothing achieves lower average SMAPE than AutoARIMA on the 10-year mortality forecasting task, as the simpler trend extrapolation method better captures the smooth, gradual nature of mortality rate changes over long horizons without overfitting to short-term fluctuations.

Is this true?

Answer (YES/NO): YES